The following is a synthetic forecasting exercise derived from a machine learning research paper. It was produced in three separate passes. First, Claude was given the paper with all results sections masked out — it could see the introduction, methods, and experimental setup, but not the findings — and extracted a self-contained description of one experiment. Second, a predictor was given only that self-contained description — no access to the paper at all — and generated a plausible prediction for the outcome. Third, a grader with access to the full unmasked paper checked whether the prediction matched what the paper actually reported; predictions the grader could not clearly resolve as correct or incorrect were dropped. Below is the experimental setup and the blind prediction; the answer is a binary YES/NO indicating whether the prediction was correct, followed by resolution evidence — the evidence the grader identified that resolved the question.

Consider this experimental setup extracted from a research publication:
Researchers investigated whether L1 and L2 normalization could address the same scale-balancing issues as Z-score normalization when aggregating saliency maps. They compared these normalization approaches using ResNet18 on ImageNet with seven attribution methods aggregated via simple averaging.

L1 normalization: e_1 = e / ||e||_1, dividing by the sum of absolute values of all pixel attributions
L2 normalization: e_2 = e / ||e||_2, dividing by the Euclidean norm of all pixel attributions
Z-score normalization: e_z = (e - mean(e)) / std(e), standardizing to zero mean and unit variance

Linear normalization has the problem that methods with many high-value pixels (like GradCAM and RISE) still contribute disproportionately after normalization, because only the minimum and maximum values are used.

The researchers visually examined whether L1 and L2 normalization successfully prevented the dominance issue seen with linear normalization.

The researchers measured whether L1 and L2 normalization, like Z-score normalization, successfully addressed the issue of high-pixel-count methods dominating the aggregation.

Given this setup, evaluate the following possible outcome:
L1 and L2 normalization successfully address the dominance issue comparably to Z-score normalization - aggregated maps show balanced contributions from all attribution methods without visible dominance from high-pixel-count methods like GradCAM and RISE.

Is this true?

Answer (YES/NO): YES